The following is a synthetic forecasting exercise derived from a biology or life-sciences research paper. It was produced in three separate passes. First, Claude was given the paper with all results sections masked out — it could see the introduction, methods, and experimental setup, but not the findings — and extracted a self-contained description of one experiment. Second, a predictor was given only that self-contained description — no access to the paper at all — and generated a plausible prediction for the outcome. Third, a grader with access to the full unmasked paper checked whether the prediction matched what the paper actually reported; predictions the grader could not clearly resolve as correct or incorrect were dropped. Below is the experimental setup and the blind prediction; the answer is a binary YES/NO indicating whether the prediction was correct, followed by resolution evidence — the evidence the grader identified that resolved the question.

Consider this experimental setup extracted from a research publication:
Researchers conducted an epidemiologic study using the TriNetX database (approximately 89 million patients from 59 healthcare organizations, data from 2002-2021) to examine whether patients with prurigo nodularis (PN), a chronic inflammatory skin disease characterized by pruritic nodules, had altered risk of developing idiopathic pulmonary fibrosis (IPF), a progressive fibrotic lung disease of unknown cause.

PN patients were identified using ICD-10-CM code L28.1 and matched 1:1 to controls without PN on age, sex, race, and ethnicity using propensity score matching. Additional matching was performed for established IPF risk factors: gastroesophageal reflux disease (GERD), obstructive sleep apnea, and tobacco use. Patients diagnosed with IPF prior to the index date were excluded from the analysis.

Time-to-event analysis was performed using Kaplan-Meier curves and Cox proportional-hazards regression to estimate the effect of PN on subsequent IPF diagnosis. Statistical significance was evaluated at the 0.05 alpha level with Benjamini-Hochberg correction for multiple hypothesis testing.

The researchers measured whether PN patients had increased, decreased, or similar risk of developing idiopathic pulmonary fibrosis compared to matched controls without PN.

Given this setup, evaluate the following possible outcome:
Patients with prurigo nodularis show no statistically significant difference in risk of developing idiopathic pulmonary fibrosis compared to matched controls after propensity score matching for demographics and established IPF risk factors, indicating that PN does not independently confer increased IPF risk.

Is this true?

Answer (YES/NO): NO